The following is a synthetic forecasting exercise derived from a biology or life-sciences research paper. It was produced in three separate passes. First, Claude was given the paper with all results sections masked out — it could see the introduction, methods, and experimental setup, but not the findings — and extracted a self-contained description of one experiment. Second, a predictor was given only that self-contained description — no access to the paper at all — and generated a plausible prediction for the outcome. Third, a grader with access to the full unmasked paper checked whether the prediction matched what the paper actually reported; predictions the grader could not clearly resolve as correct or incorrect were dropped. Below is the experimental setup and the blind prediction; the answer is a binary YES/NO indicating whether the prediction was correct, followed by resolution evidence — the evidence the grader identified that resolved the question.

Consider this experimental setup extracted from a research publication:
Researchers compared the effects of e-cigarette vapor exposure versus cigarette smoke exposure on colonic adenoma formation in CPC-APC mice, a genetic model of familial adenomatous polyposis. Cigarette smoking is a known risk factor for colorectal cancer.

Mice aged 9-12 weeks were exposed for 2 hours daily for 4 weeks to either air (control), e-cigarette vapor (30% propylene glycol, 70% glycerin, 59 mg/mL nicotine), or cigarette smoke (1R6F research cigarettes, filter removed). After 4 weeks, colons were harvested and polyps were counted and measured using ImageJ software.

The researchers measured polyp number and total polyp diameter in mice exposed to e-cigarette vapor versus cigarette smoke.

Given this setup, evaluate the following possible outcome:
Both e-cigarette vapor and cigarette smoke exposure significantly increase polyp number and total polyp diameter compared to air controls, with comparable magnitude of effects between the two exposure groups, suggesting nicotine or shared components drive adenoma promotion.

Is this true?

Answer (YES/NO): NO